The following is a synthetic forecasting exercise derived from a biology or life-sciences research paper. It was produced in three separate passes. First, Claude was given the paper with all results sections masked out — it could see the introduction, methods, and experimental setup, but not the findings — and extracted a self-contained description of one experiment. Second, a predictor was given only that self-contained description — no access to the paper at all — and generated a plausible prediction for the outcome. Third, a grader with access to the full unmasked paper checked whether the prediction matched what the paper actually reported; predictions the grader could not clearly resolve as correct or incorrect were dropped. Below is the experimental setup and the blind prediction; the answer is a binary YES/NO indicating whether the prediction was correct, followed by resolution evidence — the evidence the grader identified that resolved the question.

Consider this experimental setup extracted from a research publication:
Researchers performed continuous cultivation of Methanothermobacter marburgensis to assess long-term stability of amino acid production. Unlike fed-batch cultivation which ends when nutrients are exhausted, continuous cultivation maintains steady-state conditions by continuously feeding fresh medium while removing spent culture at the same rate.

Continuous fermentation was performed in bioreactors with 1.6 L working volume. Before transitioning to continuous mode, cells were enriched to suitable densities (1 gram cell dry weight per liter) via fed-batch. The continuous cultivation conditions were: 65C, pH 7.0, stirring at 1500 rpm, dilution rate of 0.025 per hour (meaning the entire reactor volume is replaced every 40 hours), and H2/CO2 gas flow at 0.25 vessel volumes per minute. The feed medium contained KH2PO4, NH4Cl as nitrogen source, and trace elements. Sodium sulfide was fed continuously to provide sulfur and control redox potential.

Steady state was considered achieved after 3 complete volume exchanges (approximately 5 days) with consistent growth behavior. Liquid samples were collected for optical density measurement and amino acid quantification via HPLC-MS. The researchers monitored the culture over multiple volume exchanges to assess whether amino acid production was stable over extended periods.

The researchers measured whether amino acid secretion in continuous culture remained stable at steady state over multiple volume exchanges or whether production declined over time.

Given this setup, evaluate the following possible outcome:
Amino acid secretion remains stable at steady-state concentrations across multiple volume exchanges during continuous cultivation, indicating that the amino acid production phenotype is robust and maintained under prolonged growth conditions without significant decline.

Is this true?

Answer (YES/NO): YES